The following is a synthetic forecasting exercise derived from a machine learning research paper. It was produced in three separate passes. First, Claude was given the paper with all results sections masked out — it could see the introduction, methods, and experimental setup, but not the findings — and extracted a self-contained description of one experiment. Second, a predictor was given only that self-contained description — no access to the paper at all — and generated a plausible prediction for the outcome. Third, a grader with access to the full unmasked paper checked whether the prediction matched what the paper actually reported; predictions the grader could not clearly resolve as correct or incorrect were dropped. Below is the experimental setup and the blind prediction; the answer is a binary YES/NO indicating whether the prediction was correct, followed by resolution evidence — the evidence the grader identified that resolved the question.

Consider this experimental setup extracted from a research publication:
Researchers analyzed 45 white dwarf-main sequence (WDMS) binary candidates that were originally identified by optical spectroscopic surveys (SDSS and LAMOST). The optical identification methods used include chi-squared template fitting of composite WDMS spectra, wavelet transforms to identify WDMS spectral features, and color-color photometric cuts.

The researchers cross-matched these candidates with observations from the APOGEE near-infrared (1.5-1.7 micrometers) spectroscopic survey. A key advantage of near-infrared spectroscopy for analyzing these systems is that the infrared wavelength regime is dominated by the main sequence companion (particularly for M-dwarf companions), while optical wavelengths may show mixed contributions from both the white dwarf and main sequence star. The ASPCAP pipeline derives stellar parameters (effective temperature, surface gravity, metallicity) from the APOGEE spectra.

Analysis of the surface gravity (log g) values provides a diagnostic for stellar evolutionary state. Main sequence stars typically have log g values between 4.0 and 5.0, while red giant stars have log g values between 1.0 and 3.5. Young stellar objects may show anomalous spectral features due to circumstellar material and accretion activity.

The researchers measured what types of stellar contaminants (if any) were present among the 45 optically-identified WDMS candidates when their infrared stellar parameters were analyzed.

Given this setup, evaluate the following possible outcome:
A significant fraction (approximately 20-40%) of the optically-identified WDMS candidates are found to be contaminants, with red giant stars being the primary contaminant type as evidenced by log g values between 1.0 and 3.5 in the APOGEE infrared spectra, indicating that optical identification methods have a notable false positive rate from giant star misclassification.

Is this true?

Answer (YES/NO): NO